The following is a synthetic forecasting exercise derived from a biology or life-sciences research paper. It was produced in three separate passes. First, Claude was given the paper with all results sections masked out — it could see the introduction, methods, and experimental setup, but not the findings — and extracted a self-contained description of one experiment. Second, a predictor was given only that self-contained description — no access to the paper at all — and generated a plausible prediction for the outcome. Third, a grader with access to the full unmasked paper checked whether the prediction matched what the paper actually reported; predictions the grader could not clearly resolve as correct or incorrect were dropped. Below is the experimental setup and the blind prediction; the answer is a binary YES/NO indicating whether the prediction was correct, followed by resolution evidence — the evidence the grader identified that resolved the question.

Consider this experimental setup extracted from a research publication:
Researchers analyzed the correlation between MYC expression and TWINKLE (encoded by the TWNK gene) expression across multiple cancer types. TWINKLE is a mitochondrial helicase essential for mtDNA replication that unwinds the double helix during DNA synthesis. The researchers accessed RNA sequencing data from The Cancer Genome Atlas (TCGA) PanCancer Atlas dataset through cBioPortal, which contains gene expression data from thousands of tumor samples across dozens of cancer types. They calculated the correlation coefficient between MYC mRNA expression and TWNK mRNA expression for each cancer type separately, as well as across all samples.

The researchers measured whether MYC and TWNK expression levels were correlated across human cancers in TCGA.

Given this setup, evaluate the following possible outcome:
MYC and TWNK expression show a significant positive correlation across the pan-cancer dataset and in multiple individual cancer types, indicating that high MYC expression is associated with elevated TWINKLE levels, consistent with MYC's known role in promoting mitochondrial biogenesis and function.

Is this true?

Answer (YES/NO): YES